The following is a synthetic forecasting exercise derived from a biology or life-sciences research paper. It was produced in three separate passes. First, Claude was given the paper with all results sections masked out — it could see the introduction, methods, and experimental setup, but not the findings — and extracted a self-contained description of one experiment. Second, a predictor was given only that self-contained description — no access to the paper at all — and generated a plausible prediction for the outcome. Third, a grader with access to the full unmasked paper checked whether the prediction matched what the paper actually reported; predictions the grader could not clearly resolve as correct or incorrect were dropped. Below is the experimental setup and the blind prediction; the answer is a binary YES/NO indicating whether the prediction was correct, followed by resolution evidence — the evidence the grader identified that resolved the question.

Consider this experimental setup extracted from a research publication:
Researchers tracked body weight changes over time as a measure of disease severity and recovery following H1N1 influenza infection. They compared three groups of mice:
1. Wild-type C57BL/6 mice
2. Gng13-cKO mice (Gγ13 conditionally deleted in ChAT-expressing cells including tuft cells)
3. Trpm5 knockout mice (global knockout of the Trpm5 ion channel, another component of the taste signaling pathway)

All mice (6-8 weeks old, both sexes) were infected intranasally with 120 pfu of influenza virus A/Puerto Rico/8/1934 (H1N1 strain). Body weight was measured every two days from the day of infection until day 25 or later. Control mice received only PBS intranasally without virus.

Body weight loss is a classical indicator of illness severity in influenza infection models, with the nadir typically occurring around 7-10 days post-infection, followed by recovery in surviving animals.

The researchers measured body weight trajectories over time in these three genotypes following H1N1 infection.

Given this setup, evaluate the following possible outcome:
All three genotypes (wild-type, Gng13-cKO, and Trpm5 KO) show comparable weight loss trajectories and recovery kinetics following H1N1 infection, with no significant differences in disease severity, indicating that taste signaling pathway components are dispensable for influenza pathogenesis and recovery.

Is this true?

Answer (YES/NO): NO